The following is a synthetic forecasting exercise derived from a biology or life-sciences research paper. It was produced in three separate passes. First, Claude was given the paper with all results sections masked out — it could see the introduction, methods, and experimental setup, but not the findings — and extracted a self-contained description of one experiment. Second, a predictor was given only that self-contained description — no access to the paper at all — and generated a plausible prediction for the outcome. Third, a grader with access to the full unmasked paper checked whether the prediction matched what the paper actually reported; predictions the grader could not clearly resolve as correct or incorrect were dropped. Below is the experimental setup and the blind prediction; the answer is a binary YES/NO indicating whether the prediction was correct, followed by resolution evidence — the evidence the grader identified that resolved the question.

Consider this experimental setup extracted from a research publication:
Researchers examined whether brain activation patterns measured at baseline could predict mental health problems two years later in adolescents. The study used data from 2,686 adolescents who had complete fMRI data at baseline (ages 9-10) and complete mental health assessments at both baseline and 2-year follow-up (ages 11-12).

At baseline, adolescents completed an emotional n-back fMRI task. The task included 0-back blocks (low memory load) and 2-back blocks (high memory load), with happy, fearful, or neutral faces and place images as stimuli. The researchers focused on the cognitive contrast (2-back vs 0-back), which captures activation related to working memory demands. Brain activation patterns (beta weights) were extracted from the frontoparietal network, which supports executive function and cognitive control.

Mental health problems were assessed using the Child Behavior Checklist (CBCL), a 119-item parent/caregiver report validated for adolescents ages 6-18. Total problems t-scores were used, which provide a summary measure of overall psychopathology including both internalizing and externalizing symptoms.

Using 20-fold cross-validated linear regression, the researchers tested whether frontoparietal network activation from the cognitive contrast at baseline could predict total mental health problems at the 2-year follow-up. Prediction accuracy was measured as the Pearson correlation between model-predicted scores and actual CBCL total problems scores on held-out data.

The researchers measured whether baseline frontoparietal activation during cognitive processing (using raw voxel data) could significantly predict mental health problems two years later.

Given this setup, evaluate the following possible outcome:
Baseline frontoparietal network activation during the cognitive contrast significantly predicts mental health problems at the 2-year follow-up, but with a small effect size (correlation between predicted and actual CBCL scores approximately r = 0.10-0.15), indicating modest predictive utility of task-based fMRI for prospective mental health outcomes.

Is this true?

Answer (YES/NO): NO